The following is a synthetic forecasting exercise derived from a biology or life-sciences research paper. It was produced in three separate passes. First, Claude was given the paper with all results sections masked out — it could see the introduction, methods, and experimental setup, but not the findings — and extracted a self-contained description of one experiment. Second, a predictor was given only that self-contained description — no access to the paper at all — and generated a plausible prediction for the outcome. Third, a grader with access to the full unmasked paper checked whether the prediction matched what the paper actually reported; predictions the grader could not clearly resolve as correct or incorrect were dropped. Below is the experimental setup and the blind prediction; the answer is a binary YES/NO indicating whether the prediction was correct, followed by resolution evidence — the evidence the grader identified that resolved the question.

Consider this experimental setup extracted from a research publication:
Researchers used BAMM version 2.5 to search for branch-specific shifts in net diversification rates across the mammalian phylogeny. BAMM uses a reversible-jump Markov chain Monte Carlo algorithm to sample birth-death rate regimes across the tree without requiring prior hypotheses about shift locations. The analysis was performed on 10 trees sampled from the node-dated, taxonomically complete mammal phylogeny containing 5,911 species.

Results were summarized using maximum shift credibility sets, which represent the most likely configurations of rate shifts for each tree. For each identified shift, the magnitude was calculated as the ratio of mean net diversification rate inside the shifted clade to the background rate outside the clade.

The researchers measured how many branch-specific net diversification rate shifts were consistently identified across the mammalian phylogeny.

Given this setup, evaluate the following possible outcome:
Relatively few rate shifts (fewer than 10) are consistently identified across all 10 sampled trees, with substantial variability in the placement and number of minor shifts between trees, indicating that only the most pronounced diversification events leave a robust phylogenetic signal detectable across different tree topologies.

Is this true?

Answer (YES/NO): NO